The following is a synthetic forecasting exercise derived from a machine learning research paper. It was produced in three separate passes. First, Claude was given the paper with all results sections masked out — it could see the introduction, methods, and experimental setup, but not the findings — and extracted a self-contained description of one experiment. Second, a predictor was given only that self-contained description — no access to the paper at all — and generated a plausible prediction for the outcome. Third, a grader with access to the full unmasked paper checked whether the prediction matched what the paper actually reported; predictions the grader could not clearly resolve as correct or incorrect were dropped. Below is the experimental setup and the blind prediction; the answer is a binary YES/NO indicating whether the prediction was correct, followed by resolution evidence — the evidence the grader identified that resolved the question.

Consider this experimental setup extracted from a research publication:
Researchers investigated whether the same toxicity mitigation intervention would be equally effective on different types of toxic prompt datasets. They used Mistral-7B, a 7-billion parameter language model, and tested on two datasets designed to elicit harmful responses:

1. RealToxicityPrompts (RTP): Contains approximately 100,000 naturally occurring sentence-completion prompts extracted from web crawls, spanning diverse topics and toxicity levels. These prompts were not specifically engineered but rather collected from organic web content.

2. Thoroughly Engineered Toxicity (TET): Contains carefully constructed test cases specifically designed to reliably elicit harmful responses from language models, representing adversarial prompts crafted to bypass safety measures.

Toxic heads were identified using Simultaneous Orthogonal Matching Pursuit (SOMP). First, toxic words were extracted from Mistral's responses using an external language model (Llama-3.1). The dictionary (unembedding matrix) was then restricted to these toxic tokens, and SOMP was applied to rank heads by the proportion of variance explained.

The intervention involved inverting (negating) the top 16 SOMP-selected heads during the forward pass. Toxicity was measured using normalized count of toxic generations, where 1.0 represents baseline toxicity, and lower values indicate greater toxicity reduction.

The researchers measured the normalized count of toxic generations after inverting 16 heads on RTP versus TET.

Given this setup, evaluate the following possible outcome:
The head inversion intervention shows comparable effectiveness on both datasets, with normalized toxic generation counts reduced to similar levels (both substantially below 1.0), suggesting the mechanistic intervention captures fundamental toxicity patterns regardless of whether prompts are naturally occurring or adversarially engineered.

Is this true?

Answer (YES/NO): YES